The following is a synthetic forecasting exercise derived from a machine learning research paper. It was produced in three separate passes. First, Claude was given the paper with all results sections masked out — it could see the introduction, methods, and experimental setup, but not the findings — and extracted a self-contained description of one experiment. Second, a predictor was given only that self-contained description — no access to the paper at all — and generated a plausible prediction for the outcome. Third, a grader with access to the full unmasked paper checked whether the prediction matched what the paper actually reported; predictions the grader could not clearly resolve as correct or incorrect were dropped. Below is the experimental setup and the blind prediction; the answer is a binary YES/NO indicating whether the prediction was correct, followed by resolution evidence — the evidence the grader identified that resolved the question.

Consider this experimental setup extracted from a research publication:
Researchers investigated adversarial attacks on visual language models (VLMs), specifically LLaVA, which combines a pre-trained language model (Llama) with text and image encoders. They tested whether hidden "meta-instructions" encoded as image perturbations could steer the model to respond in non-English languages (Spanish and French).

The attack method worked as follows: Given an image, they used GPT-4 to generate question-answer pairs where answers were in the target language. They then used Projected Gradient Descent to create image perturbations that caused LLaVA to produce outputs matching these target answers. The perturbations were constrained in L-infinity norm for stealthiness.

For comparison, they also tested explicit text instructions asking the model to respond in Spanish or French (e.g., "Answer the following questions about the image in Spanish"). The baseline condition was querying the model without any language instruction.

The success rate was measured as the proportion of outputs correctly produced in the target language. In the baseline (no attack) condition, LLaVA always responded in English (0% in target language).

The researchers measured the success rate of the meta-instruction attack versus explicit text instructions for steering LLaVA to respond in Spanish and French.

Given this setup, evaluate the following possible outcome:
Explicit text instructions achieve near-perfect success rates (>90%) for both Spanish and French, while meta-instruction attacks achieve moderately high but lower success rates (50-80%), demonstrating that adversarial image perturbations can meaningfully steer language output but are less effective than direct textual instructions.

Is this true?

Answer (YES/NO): NO